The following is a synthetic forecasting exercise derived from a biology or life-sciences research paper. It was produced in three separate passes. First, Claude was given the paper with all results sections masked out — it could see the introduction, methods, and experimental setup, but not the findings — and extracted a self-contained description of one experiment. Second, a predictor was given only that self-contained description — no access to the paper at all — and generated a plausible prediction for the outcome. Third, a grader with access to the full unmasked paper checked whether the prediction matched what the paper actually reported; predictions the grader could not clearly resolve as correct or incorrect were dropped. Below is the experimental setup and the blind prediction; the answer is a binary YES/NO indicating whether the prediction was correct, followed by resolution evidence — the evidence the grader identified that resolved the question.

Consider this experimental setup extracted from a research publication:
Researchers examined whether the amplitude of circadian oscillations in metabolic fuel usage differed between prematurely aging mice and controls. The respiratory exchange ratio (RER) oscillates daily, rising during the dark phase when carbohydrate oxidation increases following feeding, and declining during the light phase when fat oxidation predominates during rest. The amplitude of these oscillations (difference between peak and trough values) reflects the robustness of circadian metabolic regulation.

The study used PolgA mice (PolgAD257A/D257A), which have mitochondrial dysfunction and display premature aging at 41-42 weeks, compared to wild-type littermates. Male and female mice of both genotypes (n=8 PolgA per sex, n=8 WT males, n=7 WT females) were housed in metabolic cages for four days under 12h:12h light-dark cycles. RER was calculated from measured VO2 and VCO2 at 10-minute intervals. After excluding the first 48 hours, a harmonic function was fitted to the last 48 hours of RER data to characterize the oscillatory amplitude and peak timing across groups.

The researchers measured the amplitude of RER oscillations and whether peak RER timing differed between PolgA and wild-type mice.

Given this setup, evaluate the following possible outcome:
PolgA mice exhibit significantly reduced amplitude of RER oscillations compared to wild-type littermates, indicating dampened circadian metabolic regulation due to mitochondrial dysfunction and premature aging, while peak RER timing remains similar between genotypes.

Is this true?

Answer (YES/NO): NO